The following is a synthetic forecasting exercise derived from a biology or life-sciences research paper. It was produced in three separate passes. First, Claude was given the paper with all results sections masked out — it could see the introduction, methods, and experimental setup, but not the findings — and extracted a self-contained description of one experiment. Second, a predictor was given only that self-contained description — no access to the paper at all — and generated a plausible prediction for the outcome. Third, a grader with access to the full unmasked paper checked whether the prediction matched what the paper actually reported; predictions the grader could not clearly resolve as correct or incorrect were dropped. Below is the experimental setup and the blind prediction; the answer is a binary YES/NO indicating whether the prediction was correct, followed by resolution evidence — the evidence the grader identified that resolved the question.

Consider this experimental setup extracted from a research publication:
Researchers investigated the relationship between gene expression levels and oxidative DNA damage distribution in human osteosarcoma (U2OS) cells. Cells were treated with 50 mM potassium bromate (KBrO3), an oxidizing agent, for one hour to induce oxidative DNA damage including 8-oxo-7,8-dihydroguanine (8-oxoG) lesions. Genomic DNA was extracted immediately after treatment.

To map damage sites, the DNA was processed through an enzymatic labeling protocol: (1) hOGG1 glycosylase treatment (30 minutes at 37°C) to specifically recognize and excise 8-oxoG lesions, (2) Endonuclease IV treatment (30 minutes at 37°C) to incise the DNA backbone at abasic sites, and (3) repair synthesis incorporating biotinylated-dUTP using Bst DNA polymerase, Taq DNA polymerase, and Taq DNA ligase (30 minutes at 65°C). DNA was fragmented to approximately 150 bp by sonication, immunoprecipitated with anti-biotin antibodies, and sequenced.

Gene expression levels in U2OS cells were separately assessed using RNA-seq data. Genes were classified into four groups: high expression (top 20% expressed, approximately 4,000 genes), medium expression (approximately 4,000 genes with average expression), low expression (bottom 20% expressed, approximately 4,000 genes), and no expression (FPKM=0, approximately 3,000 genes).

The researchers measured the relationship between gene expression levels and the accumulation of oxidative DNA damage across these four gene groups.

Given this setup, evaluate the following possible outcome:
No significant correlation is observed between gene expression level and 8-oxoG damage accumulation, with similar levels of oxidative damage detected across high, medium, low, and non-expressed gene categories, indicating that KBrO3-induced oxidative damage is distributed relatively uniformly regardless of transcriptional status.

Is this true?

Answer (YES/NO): NO